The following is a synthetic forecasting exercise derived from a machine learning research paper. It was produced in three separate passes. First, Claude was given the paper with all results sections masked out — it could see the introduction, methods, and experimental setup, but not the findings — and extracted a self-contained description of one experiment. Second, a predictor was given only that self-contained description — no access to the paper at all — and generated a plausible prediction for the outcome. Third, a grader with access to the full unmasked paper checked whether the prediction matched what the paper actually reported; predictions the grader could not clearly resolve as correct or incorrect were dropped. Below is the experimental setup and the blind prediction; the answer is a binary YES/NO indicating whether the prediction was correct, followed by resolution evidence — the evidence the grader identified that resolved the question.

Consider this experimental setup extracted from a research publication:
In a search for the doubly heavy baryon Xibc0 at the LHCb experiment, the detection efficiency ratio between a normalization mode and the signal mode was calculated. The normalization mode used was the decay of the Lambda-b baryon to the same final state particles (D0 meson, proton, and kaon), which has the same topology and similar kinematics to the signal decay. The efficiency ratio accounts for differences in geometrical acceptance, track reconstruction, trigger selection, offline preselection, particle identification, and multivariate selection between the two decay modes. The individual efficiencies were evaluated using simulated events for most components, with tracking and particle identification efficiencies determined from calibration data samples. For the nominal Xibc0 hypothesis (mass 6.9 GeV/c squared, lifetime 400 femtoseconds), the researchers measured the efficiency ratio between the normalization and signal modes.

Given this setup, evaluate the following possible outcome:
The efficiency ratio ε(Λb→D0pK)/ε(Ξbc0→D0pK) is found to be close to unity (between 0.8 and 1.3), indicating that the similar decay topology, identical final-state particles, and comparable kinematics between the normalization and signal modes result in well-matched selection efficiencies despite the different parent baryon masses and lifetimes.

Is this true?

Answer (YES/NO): NO